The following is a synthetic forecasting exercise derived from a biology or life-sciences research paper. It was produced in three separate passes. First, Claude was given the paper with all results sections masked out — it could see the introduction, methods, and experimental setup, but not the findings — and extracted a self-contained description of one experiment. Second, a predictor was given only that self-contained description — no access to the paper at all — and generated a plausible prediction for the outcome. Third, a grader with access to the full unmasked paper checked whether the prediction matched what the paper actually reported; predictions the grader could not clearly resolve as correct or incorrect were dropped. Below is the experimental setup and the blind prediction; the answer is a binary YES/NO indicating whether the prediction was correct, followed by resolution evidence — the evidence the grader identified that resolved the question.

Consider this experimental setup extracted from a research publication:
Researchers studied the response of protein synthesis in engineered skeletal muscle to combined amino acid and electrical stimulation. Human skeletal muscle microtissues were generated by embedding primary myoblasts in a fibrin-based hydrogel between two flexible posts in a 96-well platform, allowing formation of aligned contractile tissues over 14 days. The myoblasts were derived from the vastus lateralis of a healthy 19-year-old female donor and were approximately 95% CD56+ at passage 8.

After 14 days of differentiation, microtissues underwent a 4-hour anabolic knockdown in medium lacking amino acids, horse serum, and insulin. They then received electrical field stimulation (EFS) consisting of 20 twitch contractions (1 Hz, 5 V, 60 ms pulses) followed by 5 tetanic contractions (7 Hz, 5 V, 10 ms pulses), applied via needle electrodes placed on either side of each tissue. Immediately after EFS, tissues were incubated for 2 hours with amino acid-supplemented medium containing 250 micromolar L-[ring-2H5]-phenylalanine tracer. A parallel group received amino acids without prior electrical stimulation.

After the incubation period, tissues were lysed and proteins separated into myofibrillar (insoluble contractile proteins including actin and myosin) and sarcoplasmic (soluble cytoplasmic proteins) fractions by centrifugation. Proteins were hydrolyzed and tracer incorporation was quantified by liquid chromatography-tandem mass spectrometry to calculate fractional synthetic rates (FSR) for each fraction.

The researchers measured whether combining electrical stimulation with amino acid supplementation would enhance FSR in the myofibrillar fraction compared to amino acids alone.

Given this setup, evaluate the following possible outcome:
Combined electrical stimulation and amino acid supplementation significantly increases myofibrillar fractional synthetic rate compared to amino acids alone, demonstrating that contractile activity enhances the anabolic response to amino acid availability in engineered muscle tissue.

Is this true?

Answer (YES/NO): NO